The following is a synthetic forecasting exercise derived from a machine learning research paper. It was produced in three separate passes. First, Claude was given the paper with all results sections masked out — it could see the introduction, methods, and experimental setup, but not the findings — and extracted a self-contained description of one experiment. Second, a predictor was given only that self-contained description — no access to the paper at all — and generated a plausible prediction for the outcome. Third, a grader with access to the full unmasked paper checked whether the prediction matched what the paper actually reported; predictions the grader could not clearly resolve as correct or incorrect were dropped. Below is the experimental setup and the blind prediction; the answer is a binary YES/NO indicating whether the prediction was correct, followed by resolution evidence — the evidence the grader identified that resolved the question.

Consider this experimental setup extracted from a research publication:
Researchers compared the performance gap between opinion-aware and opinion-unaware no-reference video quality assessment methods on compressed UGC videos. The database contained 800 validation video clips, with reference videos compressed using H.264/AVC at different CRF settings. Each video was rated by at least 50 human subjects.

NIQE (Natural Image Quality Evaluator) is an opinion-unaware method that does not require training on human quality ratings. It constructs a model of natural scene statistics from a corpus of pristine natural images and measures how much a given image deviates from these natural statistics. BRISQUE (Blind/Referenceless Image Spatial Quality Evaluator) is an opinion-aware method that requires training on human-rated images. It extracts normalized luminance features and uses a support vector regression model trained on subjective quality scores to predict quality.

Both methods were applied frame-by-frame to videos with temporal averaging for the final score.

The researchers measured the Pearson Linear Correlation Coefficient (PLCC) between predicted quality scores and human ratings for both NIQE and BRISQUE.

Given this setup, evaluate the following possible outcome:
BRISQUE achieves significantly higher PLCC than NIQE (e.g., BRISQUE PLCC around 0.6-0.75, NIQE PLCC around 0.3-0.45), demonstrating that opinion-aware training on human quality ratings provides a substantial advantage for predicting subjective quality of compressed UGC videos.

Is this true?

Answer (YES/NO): NO